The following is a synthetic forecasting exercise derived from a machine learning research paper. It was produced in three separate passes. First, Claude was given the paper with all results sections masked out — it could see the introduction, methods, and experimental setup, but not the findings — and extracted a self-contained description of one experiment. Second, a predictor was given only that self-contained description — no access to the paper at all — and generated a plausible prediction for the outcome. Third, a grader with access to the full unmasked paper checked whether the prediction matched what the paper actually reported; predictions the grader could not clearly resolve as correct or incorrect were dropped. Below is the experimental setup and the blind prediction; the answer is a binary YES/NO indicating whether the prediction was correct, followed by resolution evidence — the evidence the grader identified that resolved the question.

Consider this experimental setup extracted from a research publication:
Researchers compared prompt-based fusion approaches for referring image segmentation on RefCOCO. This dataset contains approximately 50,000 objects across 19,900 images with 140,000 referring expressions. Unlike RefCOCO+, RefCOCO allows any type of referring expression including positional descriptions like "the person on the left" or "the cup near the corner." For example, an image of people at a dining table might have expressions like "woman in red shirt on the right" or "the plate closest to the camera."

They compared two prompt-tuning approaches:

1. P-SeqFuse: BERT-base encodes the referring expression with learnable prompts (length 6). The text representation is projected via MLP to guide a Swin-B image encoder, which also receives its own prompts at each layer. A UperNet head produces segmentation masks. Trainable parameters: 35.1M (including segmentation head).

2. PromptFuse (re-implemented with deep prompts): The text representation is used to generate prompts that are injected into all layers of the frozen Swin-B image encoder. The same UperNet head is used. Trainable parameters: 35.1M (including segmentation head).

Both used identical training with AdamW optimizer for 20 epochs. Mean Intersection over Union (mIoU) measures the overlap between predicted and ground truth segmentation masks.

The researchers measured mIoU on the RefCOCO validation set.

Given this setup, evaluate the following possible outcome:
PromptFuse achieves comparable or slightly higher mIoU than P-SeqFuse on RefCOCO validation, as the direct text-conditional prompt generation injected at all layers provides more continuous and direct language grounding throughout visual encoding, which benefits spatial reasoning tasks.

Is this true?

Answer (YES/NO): NO